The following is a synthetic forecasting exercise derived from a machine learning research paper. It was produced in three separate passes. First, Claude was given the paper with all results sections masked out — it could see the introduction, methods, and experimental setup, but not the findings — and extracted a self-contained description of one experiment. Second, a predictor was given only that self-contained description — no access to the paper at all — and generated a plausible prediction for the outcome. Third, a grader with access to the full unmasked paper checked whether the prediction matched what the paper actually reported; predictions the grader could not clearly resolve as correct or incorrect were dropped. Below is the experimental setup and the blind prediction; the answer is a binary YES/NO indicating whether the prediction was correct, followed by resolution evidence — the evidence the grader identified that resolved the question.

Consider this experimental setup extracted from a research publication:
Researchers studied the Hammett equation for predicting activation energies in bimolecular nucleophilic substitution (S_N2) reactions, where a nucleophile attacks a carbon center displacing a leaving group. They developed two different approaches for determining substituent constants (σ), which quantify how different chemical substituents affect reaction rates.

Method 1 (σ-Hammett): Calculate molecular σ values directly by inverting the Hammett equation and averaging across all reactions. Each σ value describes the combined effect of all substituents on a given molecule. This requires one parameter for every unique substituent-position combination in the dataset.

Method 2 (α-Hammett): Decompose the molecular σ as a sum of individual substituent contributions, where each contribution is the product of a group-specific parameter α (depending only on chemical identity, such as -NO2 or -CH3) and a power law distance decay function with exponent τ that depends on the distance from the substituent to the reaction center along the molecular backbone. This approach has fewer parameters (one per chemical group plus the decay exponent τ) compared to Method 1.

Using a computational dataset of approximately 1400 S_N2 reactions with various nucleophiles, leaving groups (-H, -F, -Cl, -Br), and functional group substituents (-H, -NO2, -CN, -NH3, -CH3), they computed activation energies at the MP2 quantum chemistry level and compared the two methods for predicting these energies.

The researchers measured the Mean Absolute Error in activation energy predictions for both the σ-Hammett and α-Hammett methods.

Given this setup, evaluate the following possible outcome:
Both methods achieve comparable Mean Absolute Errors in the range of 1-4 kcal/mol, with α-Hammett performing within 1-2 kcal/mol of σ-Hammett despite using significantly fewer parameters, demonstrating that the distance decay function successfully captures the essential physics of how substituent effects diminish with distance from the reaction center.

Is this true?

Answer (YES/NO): YES